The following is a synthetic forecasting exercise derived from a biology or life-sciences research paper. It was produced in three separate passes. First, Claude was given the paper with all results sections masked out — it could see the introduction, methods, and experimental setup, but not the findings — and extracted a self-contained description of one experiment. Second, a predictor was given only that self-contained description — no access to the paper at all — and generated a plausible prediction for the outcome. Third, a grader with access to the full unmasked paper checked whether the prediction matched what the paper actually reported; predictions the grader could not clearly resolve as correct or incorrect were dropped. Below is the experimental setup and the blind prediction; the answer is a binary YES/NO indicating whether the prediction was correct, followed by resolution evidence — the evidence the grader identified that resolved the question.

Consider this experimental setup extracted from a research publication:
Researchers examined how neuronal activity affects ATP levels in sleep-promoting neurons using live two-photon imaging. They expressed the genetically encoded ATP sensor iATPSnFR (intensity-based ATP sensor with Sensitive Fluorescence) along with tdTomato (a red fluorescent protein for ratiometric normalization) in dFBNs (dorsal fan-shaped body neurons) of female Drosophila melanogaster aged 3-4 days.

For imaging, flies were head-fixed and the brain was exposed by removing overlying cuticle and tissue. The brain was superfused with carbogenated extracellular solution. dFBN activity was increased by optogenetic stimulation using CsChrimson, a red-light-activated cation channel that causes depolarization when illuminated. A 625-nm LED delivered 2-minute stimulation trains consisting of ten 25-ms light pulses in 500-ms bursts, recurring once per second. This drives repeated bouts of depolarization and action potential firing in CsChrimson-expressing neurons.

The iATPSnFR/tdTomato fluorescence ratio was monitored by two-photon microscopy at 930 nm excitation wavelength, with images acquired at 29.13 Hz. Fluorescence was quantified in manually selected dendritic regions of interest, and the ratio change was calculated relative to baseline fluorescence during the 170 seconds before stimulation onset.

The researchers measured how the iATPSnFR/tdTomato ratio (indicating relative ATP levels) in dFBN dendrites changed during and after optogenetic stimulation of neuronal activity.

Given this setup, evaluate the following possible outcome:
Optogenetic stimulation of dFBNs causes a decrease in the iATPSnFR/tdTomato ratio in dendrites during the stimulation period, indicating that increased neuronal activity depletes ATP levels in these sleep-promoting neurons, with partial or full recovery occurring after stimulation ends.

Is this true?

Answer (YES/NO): YES